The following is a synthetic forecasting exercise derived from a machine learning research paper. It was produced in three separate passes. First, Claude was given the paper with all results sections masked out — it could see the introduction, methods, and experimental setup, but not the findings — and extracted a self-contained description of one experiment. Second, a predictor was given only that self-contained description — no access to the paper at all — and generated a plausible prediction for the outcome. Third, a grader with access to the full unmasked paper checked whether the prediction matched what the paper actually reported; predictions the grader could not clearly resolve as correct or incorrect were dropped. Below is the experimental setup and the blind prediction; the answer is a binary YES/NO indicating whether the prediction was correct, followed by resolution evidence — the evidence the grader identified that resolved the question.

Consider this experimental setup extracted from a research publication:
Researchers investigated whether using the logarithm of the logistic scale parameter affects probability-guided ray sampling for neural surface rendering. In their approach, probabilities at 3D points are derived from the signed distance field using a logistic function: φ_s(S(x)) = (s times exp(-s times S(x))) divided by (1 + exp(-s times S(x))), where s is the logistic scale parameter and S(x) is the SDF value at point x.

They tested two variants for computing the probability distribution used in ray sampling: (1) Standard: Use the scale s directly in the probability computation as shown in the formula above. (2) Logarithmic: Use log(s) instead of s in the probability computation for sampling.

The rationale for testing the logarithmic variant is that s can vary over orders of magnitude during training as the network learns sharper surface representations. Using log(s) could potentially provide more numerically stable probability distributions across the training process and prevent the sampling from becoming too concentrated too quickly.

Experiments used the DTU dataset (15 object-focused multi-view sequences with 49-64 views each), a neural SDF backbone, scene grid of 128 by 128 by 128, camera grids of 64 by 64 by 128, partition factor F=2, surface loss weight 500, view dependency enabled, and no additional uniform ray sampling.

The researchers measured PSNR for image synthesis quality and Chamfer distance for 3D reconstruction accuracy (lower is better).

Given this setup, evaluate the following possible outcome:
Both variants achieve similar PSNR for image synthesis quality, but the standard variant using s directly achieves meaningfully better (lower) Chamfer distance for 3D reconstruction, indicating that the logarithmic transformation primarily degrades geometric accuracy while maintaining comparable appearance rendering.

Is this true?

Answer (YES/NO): NO